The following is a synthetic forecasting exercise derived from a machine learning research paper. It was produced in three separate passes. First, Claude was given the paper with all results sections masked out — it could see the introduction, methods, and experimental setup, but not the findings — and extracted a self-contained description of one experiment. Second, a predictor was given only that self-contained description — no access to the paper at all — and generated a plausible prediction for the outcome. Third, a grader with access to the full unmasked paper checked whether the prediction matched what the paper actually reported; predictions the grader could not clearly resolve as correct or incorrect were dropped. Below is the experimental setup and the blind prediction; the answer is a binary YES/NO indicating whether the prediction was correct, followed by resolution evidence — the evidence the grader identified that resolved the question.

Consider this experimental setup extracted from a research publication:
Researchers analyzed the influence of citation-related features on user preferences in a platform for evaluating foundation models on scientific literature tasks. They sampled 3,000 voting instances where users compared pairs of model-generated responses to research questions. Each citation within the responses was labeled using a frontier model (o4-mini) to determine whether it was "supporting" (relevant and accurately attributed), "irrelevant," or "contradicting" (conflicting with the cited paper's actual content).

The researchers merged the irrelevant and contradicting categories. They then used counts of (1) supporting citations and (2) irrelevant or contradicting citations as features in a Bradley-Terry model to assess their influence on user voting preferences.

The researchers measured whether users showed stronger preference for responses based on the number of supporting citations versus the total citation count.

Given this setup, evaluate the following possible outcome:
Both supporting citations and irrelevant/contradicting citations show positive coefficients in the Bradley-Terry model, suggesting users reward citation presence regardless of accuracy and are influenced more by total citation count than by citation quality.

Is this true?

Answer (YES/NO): NO